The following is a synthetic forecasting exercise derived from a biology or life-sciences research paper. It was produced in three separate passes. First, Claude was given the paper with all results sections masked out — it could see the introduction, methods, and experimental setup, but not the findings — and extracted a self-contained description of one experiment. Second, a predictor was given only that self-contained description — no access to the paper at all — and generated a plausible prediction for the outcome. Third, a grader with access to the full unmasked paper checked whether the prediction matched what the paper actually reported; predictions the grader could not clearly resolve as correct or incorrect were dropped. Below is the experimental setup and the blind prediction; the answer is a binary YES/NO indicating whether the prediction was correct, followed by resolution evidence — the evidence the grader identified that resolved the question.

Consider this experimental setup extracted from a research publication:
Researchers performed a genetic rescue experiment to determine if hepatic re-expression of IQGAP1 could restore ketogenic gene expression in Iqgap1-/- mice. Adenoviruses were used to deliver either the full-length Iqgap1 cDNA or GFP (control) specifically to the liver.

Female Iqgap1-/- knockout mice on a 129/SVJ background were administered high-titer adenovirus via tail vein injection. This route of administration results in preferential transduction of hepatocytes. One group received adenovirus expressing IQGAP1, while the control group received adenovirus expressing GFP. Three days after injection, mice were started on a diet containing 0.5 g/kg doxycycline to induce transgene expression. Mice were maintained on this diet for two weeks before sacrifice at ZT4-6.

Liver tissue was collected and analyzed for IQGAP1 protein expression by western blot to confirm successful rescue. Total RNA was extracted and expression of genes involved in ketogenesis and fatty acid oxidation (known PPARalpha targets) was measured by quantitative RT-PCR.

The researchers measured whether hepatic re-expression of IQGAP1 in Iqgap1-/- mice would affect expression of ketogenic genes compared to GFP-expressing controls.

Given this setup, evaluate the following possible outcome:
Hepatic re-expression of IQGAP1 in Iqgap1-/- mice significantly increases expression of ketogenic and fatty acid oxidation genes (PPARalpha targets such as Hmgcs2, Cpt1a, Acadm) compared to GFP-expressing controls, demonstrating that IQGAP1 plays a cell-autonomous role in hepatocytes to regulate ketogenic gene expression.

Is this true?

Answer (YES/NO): YES